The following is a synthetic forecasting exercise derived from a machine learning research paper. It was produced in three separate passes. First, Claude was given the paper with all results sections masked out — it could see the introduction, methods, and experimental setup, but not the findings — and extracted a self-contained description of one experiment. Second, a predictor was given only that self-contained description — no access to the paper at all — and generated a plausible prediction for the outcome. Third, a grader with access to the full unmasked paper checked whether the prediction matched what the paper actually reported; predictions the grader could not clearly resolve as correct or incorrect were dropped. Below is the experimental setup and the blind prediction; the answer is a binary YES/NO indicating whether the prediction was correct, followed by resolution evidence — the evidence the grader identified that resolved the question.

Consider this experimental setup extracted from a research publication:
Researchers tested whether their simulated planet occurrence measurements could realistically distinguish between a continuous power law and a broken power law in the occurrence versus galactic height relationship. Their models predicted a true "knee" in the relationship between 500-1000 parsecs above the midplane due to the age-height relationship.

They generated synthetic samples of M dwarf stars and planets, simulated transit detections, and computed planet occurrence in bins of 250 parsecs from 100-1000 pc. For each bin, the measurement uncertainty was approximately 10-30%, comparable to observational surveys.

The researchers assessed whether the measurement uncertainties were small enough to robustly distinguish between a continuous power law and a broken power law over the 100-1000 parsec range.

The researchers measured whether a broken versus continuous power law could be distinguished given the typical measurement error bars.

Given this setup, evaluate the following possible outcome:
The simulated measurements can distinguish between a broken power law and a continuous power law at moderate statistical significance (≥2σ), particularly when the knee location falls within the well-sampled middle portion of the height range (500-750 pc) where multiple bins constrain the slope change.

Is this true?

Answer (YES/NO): NO